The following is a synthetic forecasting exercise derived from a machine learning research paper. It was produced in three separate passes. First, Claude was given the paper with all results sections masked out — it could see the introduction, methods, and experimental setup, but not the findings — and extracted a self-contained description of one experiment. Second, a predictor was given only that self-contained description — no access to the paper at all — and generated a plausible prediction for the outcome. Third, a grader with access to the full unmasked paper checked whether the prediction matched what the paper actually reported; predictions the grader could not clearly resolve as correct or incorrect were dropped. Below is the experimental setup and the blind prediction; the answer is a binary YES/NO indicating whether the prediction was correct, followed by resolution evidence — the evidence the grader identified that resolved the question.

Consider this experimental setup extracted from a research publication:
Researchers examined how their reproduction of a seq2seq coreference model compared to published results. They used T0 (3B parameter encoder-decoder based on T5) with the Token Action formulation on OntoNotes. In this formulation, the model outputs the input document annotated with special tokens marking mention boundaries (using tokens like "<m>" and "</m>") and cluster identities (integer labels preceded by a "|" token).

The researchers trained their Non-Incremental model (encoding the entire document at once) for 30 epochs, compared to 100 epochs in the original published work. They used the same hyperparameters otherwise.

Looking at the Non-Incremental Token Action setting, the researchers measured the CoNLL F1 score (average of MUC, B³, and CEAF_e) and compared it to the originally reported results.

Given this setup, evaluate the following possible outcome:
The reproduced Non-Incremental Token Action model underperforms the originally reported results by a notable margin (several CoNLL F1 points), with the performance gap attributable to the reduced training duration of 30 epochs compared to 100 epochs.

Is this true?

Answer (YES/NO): NO